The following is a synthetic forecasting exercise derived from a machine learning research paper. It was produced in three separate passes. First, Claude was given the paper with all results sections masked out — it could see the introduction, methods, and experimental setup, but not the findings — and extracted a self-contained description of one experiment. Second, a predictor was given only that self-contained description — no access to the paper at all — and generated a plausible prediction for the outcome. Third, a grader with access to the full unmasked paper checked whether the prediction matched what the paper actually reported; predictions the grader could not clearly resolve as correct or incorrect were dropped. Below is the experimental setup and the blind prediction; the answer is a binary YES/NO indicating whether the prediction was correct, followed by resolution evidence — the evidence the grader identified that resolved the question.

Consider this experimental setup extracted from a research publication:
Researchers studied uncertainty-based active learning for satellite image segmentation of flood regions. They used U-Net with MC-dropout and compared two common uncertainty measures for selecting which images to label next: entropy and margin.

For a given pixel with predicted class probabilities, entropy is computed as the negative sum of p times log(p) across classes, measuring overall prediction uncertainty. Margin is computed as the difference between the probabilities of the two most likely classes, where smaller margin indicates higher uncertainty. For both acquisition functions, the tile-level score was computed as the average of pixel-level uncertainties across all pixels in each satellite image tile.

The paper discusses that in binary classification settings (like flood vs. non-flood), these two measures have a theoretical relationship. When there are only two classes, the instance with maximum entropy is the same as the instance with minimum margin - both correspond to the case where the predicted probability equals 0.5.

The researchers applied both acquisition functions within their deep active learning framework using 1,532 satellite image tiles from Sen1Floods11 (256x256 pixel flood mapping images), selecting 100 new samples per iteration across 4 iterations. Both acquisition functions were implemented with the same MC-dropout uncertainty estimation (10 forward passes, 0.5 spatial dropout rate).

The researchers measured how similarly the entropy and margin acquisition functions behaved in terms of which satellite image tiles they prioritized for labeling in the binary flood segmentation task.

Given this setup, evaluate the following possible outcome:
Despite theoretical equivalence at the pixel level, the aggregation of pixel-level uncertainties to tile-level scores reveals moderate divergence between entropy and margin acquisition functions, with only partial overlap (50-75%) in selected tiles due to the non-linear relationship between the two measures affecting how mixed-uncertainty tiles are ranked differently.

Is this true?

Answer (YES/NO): NO